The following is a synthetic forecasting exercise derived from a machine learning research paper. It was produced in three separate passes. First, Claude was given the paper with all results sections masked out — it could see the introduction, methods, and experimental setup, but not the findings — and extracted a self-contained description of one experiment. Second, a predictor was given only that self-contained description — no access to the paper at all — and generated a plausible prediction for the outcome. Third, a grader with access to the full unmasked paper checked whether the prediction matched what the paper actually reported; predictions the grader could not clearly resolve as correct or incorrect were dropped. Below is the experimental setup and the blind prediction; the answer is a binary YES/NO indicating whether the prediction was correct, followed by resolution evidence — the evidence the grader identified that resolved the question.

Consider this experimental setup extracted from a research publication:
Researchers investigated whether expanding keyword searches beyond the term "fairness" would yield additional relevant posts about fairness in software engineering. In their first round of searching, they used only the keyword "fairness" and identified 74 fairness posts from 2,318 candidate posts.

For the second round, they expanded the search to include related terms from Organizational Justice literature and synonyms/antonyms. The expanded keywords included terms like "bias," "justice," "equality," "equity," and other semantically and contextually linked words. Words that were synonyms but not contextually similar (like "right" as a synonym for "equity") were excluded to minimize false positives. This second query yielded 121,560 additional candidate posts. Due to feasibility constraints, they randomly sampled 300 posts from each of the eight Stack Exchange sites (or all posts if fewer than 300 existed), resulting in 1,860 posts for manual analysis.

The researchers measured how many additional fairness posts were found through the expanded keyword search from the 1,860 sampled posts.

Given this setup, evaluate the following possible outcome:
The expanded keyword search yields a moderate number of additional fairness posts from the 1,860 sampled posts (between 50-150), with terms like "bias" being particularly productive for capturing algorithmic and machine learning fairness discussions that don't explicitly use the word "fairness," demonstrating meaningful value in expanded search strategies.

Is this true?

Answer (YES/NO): NO